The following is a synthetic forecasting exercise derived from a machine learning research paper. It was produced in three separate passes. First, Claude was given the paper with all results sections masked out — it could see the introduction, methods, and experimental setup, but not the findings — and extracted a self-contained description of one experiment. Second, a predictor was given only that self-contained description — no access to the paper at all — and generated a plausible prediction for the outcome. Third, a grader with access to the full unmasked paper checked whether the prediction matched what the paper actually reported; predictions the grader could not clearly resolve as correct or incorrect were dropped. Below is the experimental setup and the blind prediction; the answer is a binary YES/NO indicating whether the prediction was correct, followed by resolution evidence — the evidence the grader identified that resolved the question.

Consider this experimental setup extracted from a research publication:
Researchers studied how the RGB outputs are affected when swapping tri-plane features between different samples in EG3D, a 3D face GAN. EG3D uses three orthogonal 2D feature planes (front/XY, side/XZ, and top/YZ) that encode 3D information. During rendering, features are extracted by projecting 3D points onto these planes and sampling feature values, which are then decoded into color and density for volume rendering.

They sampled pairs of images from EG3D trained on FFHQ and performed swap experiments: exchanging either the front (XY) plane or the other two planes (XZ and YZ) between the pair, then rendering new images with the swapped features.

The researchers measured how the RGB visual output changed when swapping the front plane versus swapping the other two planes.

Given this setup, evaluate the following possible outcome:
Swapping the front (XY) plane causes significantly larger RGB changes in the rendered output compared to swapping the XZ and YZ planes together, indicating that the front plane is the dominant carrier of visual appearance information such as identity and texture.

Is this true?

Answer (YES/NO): YES